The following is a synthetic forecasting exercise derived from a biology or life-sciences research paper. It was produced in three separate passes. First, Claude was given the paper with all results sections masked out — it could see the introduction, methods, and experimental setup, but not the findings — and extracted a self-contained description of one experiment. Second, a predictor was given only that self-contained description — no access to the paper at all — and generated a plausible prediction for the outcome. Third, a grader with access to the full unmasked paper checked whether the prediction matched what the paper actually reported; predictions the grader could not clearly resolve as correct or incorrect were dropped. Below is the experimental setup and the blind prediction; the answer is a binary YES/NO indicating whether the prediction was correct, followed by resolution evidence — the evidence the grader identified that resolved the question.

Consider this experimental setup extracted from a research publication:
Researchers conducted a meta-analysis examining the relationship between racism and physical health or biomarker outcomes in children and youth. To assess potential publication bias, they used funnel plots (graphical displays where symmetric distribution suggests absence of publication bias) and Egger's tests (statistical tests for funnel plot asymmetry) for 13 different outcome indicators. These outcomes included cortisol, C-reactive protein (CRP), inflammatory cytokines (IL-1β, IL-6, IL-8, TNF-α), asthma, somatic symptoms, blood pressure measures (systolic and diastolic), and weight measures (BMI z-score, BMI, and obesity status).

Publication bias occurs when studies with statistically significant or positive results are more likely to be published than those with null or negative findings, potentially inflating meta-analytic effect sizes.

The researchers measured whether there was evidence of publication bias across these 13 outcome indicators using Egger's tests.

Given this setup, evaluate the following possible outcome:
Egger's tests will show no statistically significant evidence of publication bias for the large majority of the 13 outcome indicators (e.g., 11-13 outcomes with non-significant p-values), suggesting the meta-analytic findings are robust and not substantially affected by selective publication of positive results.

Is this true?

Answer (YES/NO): YES